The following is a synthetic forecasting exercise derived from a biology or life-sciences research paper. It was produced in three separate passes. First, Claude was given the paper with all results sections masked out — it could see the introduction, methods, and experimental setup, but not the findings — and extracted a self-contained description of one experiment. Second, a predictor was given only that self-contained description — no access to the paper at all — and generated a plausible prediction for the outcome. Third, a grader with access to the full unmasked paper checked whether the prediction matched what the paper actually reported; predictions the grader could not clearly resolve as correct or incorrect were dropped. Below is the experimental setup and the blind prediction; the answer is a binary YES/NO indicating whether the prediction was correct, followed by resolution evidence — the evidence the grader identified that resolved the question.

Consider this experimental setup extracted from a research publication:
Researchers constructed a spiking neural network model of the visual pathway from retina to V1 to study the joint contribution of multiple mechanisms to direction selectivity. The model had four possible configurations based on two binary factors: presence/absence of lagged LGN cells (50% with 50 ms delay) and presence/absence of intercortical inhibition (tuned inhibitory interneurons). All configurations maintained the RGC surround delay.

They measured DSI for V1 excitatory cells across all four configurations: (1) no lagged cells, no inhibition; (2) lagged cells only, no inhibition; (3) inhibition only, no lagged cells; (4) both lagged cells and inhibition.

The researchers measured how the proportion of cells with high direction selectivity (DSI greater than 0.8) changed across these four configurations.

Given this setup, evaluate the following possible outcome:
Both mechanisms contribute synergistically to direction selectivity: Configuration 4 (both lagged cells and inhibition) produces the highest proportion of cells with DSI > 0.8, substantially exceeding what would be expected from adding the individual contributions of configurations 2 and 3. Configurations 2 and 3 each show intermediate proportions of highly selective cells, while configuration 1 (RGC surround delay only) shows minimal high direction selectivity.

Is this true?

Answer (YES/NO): NO